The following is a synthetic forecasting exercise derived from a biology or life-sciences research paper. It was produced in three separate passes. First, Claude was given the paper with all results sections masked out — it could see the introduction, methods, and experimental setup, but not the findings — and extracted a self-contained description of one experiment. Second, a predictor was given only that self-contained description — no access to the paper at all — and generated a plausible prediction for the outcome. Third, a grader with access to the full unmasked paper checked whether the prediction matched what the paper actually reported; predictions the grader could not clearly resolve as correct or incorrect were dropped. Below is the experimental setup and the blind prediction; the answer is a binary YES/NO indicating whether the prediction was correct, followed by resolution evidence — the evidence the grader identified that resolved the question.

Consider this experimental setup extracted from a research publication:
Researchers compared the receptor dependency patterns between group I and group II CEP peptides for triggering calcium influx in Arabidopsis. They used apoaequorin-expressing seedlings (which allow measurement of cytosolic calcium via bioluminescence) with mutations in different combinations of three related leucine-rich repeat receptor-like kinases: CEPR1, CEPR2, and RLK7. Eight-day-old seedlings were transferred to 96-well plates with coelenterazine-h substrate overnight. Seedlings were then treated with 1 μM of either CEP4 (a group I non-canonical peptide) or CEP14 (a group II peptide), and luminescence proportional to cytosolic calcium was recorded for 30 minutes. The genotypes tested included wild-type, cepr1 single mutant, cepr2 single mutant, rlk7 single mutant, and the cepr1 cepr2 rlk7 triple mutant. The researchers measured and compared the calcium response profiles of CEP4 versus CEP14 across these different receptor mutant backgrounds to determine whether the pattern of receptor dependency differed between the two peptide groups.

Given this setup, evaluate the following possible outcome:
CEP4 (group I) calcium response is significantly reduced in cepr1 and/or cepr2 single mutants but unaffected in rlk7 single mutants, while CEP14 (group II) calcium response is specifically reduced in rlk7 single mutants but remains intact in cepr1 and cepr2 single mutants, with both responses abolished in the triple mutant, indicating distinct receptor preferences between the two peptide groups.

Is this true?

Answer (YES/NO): NO